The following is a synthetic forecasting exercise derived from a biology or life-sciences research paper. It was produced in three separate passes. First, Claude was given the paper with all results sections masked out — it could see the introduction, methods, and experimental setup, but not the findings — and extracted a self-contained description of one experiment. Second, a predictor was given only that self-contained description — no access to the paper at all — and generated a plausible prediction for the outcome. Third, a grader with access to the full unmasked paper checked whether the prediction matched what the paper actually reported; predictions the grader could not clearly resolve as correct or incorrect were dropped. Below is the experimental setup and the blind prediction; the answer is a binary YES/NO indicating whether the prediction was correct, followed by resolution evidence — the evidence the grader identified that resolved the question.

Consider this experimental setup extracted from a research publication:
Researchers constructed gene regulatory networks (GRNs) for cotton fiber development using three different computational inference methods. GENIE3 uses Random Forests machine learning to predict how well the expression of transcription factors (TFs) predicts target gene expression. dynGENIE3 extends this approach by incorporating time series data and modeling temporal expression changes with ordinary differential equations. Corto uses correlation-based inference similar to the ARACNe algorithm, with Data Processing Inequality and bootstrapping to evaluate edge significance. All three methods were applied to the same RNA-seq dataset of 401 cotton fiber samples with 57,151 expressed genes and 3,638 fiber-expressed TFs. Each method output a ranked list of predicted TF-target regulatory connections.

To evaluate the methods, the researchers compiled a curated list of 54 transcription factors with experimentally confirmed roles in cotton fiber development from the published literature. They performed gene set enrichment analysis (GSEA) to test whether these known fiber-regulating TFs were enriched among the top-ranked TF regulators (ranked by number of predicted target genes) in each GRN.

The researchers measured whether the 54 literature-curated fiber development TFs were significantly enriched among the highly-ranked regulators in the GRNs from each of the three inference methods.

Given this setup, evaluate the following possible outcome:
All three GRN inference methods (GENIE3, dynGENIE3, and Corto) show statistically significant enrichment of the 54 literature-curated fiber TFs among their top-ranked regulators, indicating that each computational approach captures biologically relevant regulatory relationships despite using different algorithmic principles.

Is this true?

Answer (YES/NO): NO